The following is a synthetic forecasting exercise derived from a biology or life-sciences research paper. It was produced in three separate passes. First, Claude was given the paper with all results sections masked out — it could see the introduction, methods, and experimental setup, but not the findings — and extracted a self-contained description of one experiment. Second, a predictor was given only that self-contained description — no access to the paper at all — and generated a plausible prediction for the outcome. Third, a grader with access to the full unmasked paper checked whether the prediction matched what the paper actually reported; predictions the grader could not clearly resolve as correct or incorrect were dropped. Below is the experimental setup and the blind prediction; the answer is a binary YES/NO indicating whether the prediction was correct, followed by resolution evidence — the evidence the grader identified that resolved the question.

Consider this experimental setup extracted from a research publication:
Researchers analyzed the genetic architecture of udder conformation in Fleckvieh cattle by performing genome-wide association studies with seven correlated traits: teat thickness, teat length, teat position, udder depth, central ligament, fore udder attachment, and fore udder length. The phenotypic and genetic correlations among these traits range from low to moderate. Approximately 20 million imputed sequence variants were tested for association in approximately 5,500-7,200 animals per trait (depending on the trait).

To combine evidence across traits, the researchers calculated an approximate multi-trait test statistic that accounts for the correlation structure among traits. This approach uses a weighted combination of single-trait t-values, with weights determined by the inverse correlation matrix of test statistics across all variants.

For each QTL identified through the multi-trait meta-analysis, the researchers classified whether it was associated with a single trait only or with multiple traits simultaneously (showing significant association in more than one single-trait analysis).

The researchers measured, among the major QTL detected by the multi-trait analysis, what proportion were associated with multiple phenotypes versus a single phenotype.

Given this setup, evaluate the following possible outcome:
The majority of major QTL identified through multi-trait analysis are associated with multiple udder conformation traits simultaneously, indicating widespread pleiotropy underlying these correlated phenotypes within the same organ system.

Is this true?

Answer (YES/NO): YES